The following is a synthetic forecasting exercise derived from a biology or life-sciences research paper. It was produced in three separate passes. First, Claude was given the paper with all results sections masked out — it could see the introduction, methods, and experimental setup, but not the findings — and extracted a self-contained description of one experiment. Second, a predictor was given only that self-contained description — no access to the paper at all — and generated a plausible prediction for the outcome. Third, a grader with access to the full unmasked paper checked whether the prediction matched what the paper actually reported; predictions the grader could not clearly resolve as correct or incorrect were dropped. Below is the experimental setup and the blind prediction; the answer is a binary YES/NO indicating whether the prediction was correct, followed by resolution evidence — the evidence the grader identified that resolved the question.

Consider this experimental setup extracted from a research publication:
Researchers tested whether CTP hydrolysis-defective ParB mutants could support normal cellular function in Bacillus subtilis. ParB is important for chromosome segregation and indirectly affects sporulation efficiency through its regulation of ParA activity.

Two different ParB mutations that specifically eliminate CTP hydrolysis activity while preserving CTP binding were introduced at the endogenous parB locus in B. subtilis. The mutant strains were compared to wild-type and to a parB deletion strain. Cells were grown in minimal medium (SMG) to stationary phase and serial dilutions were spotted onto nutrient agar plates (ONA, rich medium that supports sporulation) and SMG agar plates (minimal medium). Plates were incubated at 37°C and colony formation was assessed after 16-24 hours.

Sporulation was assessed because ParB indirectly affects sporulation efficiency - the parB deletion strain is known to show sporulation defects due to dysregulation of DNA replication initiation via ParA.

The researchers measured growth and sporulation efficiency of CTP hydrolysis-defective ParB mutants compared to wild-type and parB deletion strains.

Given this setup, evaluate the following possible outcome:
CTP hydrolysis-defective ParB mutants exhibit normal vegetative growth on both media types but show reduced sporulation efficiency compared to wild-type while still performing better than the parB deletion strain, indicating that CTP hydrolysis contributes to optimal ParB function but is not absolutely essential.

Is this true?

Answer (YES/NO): NO